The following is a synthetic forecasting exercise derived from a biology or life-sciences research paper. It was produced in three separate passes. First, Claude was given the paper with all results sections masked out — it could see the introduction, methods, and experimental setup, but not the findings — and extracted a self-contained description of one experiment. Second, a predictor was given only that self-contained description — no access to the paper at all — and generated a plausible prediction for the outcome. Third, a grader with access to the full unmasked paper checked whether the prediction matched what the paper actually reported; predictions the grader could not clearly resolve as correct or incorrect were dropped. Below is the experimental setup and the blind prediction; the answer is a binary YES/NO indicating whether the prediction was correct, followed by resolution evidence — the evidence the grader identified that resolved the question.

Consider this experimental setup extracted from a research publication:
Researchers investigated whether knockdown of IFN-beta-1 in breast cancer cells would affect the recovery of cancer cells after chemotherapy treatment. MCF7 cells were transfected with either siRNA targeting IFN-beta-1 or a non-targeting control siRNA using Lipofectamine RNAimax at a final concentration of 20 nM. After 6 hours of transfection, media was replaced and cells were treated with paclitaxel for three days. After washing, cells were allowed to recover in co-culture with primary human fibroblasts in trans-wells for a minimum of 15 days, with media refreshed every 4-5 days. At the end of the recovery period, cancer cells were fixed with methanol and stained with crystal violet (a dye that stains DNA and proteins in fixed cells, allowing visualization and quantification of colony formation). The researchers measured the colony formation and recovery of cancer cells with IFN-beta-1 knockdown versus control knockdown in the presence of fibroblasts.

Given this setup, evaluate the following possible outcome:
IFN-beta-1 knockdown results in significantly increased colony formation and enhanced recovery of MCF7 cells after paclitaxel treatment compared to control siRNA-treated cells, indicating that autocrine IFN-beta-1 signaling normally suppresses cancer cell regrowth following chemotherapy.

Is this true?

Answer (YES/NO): NO